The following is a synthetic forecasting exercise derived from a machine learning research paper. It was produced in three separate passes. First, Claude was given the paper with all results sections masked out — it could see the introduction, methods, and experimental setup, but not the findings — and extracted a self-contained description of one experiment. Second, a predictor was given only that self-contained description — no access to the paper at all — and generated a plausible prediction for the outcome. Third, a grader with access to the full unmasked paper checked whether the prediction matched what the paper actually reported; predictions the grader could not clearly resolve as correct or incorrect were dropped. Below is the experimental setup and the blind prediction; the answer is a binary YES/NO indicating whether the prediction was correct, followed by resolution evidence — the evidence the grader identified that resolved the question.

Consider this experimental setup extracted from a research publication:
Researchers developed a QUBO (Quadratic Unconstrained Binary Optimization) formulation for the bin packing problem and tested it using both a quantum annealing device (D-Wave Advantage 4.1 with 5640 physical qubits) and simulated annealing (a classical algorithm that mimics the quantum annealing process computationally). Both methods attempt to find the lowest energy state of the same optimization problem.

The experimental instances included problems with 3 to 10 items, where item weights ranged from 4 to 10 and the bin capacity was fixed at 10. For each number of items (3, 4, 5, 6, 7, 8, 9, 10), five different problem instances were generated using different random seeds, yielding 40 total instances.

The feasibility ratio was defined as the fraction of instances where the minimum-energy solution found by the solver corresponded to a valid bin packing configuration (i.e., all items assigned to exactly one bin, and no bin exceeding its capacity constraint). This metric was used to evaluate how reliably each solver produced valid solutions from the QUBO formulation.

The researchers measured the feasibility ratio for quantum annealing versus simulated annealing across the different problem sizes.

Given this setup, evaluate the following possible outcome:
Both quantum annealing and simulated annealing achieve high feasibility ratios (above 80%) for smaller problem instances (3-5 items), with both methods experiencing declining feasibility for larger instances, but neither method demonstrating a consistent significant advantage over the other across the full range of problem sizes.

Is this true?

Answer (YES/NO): NO